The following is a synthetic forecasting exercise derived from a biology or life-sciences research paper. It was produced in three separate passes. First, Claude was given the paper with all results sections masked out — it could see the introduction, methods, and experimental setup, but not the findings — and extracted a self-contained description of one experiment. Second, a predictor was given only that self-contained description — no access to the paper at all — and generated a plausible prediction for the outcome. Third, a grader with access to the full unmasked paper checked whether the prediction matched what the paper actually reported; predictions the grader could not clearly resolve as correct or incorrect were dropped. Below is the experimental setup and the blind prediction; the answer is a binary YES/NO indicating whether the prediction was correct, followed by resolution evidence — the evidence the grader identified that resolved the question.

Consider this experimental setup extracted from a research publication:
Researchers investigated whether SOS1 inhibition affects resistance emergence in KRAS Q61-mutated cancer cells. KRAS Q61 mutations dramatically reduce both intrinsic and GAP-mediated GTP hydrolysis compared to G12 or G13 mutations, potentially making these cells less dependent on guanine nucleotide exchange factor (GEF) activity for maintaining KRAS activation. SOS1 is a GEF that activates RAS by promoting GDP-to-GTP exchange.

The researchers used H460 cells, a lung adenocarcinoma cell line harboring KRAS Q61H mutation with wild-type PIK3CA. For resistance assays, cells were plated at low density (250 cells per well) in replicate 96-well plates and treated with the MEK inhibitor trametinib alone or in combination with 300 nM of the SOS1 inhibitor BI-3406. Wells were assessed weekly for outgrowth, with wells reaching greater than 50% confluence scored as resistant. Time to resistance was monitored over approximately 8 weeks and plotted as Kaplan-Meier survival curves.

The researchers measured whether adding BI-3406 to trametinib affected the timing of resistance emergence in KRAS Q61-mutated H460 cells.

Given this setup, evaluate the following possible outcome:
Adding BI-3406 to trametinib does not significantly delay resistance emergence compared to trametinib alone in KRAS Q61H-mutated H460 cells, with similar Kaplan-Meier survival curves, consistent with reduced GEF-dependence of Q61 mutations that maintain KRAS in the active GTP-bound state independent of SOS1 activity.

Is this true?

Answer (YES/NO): YES